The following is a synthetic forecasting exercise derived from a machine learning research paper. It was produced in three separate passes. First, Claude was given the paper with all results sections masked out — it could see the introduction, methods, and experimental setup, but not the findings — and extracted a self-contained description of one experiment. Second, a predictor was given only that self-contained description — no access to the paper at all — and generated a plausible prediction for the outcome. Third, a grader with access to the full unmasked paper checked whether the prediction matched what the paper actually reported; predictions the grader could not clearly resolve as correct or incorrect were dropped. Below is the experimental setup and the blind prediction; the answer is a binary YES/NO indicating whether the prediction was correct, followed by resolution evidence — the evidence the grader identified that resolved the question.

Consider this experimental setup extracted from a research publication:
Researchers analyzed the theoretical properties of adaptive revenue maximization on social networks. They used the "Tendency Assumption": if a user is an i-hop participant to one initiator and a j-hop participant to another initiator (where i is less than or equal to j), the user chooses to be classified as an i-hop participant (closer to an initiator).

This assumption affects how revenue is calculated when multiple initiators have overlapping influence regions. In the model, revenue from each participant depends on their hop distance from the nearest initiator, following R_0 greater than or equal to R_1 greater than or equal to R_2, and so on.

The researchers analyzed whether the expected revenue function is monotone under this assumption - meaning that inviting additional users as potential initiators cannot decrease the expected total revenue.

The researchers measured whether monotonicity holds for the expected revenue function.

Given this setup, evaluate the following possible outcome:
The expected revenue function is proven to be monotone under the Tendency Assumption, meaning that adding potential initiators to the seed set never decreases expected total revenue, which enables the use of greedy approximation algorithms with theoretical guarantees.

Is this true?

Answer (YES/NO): YES